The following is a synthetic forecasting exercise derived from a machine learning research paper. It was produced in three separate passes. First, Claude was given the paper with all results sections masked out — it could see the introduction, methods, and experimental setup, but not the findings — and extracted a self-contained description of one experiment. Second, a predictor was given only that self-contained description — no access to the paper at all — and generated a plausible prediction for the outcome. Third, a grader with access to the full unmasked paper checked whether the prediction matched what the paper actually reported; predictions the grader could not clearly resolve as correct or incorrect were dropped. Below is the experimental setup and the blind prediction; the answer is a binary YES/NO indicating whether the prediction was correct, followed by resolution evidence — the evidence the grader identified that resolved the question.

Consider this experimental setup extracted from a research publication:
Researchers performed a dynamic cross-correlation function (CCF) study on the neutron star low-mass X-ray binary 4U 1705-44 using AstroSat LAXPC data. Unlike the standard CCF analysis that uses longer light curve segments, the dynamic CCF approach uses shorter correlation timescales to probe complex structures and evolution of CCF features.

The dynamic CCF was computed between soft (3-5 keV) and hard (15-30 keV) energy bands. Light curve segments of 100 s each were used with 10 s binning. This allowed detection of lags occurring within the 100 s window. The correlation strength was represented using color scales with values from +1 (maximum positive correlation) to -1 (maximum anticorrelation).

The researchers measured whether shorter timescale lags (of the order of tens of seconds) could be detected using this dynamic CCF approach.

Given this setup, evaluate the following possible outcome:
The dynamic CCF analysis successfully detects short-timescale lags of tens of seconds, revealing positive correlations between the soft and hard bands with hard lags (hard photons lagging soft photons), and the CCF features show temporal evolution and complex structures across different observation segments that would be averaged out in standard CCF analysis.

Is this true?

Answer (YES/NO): NO